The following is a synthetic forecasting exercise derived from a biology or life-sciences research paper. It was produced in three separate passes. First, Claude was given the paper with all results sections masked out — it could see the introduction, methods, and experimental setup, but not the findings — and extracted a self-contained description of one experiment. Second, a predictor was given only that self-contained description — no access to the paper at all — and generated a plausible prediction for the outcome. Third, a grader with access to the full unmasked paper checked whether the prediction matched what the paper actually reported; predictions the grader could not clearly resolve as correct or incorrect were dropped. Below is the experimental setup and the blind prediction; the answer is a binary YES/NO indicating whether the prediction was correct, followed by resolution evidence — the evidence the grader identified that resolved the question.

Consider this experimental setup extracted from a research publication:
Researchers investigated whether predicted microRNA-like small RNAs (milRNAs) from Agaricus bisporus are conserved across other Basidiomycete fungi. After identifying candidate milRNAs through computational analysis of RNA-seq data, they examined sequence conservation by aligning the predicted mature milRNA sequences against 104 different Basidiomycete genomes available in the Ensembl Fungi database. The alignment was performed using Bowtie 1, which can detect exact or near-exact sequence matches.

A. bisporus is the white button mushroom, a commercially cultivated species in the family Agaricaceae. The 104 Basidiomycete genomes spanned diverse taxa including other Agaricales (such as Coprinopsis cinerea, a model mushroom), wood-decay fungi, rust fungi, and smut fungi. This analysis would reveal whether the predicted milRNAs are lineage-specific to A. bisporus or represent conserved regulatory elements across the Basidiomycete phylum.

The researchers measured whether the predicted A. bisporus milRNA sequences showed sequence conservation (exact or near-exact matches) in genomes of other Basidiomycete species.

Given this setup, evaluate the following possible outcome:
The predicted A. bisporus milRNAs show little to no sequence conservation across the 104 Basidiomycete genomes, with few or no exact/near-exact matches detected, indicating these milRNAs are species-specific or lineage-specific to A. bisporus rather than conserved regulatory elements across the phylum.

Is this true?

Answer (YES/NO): NO